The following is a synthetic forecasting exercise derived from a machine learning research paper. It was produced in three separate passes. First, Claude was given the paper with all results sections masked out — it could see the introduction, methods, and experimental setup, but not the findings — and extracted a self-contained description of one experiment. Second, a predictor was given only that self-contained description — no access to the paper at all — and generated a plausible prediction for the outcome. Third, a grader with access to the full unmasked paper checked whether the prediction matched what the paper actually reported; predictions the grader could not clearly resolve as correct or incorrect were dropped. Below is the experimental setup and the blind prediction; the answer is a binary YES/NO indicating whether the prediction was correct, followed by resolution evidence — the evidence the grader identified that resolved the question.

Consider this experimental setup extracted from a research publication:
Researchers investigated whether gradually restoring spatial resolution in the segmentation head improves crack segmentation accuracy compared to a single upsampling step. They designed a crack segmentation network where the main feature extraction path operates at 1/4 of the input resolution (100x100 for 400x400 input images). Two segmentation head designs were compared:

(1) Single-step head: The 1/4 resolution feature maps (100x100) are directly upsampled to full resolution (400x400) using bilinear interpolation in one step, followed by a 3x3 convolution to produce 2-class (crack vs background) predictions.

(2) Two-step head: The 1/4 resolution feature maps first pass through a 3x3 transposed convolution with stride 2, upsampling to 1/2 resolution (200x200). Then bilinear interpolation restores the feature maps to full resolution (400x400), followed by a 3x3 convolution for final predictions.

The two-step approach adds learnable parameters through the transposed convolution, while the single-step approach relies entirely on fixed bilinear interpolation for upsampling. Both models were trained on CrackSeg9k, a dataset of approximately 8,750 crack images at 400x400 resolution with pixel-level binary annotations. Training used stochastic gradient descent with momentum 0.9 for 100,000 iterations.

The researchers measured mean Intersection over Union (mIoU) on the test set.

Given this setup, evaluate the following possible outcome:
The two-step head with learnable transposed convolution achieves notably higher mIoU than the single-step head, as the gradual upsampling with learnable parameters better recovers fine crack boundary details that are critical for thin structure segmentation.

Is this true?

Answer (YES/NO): NO